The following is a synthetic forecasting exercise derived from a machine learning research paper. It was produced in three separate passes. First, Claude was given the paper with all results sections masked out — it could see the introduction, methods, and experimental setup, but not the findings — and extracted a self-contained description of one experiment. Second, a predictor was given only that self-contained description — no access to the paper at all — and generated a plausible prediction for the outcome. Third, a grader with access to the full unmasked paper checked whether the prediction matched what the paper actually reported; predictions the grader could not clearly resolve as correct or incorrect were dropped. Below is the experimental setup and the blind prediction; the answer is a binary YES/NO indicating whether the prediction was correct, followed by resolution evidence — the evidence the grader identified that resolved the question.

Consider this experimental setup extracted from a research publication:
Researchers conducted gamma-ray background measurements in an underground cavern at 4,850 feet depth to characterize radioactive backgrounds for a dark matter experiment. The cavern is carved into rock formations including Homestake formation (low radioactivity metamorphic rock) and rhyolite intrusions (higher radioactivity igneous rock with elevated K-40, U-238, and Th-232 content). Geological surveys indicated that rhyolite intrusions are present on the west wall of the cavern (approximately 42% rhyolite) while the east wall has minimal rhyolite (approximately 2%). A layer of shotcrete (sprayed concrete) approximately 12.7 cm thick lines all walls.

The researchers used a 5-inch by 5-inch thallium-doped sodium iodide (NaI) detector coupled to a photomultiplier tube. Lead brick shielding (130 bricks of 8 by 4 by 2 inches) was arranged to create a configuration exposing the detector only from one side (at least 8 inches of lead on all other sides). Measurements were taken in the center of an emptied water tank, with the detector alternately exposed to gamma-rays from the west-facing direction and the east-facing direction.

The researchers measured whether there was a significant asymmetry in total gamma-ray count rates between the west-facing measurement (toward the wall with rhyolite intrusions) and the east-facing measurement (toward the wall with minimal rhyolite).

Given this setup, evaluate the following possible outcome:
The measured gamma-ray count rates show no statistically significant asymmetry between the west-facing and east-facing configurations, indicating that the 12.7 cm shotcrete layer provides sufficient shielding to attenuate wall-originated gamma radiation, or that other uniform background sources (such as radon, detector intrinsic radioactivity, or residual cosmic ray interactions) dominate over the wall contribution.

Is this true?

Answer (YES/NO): YES